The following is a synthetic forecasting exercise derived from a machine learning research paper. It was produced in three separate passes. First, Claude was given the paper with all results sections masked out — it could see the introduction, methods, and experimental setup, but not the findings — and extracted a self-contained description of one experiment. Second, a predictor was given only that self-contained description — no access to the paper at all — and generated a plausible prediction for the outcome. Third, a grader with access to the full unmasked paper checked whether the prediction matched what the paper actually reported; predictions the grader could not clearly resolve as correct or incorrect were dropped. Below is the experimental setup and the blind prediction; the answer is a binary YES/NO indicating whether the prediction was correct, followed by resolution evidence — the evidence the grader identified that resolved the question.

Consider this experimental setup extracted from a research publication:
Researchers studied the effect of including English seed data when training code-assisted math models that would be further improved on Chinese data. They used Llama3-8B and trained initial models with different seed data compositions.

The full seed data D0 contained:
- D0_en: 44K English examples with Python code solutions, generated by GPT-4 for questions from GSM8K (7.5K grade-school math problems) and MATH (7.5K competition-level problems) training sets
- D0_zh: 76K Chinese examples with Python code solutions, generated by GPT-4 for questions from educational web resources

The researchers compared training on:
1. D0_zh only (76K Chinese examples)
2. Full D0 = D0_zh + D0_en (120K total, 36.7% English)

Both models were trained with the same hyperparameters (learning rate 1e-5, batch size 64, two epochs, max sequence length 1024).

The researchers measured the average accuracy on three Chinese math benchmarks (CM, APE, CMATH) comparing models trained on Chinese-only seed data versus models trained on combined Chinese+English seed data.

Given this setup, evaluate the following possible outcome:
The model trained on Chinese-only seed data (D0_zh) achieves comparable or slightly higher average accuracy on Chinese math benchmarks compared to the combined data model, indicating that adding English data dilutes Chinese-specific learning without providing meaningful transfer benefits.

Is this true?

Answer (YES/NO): NO